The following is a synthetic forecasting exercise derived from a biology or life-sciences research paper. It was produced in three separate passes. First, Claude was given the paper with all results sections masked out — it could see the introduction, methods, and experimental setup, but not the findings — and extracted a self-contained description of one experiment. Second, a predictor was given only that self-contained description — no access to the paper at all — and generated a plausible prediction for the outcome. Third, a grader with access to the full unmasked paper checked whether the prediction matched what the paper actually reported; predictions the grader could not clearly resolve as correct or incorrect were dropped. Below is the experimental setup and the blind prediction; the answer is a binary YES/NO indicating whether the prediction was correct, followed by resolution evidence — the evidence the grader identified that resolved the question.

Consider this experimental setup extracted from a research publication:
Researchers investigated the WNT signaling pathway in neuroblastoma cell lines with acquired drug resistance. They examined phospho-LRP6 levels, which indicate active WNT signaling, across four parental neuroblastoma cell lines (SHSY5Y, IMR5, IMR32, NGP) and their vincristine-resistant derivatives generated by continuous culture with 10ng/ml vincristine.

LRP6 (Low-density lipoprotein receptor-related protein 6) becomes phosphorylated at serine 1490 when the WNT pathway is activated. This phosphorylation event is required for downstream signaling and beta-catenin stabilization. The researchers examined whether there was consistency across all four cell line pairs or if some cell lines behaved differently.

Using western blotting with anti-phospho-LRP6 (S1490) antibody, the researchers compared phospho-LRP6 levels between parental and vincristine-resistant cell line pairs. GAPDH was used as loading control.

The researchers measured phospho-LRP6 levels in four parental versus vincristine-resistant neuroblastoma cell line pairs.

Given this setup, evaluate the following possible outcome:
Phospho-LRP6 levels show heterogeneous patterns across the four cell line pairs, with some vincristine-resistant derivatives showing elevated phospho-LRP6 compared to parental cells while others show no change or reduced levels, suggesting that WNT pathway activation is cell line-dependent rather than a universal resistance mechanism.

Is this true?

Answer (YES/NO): NO